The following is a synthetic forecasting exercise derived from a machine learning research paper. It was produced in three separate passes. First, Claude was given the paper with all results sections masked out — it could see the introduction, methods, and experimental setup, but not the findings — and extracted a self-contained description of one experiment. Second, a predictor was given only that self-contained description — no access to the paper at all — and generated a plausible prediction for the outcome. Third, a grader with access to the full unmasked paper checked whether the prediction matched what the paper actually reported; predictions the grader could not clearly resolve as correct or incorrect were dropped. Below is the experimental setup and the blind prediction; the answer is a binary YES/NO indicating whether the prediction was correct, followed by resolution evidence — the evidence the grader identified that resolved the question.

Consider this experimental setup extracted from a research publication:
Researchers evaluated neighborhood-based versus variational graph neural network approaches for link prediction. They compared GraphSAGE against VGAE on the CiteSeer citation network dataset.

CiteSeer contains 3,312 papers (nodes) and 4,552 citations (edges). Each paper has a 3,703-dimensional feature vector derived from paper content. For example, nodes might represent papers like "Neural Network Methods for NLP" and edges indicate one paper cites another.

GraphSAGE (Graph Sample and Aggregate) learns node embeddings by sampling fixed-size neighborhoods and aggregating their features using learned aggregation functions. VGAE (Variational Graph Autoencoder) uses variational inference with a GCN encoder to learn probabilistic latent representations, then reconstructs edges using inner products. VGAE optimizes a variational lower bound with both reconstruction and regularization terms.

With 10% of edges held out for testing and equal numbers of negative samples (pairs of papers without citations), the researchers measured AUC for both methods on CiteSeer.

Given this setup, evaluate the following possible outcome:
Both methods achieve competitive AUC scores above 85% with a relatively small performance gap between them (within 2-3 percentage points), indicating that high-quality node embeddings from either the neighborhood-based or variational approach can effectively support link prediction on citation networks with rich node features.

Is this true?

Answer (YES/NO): YES